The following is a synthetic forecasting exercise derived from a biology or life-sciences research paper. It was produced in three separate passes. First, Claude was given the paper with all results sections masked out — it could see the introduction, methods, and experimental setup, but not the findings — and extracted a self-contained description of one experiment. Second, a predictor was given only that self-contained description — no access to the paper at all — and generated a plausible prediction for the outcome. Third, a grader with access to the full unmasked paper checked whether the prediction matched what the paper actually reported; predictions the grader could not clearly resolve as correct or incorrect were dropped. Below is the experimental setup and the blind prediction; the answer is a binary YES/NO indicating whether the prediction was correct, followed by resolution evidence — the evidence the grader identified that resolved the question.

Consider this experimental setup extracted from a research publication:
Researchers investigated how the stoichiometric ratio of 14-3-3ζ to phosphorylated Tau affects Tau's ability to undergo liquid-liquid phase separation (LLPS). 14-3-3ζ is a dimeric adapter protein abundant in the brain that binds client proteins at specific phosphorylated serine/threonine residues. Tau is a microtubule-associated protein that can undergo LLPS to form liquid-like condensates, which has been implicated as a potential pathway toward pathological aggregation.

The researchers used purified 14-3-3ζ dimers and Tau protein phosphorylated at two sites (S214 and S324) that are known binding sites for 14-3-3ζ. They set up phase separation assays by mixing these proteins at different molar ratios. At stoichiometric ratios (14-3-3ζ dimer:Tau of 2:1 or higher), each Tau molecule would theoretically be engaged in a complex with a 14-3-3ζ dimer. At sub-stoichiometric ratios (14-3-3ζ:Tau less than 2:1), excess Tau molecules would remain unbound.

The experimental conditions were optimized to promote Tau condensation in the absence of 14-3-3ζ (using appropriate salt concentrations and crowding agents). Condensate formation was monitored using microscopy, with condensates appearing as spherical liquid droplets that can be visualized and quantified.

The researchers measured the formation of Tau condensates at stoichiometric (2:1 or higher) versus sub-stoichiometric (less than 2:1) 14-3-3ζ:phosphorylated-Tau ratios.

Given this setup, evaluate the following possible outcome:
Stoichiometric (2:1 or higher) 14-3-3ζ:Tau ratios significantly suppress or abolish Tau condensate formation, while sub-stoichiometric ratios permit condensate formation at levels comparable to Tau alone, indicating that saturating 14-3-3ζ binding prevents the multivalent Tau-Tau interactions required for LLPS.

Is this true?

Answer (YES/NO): NO